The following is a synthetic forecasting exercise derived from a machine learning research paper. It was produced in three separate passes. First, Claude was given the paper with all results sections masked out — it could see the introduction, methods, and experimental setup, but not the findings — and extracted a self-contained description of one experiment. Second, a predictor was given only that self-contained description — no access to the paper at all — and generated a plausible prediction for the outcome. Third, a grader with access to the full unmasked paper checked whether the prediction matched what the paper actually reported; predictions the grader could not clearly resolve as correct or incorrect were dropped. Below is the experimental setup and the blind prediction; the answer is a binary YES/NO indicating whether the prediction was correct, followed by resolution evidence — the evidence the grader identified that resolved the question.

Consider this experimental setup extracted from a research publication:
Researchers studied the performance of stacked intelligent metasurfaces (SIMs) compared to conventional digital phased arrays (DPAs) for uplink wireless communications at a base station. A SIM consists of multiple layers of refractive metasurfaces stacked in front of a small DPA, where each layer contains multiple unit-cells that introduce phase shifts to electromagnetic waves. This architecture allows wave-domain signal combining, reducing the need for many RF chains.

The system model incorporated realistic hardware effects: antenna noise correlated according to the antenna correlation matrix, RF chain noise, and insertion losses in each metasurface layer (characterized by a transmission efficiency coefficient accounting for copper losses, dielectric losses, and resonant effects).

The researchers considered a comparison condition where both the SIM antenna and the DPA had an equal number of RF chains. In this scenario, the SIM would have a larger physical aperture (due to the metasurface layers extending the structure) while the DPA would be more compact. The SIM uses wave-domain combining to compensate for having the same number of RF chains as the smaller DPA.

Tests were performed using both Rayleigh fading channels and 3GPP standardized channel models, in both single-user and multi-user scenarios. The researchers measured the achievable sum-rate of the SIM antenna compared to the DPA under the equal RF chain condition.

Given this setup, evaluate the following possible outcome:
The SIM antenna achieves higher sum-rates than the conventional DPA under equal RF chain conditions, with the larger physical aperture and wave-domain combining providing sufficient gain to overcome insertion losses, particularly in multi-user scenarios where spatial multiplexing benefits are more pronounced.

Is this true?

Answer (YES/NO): NO